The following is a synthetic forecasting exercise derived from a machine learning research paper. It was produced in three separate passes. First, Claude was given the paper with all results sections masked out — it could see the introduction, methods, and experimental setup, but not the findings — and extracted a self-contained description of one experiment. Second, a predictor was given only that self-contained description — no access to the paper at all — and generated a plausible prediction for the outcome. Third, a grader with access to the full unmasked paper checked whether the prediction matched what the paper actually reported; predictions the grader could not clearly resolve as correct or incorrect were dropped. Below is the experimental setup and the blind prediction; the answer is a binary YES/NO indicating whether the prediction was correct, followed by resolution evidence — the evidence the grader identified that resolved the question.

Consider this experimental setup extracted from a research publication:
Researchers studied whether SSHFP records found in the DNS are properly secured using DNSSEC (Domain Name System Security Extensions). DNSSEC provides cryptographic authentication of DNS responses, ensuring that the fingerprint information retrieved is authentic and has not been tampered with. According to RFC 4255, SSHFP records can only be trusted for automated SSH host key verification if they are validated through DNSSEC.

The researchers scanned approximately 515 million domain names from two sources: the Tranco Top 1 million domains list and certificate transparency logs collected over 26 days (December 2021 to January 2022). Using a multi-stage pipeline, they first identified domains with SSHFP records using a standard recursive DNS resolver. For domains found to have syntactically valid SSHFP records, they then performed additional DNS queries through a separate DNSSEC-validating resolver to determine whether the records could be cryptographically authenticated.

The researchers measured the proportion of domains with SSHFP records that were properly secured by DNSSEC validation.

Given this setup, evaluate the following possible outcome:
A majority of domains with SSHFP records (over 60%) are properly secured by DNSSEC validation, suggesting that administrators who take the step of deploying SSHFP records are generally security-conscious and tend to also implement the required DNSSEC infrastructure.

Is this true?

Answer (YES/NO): NO